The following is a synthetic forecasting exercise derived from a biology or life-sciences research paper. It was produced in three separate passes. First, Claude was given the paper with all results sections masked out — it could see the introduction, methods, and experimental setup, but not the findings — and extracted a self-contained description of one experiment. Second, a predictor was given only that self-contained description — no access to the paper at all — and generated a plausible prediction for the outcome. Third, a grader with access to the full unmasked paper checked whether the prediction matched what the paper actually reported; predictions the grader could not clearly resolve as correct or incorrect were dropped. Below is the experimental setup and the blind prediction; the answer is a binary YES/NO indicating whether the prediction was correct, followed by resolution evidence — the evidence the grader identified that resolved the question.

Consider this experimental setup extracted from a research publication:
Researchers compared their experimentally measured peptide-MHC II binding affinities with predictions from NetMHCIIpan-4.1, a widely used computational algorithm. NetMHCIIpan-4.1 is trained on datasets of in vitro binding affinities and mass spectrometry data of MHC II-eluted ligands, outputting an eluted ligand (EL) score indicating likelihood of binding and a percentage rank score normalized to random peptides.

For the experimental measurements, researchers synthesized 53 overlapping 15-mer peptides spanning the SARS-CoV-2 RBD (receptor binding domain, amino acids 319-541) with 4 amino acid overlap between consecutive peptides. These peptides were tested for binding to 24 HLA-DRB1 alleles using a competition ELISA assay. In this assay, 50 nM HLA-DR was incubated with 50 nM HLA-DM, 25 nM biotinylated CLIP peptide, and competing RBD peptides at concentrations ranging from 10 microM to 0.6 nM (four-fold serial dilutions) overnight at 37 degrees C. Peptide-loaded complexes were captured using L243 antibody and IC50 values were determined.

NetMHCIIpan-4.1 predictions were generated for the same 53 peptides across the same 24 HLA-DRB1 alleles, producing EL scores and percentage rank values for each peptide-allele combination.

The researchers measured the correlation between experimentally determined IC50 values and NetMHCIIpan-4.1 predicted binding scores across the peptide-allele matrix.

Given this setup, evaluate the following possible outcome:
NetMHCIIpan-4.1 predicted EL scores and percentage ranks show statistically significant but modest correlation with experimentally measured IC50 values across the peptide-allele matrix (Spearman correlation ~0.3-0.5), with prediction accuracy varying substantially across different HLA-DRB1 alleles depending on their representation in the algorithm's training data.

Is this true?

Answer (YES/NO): NO